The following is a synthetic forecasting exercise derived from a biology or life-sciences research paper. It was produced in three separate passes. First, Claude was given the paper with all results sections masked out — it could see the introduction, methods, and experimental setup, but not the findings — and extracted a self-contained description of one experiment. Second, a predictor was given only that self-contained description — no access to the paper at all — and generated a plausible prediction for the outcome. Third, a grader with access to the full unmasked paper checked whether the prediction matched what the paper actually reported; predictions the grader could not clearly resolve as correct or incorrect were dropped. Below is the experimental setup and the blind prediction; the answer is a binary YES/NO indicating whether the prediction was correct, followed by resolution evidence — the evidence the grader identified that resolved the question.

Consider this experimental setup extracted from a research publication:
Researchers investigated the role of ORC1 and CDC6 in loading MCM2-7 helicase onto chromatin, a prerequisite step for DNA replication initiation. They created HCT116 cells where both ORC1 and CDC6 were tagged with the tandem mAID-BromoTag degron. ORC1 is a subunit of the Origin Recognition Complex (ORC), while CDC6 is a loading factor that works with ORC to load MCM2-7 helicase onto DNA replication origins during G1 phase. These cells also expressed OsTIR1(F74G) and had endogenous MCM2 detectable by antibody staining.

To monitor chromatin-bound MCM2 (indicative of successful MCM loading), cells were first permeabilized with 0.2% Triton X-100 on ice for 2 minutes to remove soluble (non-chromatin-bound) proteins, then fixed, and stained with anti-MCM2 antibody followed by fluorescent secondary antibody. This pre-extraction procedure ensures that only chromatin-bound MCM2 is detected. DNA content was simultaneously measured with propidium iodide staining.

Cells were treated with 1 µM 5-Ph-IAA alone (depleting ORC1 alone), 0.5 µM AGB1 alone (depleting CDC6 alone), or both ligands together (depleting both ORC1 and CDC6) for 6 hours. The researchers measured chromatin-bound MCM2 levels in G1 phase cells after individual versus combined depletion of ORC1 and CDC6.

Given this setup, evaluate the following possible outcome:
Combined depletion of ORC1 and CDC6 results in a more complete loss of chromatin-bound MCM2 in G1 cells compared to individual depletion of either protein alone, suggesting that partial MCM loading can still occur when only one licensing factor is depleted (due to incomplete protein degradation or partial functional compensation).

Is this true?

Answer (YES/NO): YES